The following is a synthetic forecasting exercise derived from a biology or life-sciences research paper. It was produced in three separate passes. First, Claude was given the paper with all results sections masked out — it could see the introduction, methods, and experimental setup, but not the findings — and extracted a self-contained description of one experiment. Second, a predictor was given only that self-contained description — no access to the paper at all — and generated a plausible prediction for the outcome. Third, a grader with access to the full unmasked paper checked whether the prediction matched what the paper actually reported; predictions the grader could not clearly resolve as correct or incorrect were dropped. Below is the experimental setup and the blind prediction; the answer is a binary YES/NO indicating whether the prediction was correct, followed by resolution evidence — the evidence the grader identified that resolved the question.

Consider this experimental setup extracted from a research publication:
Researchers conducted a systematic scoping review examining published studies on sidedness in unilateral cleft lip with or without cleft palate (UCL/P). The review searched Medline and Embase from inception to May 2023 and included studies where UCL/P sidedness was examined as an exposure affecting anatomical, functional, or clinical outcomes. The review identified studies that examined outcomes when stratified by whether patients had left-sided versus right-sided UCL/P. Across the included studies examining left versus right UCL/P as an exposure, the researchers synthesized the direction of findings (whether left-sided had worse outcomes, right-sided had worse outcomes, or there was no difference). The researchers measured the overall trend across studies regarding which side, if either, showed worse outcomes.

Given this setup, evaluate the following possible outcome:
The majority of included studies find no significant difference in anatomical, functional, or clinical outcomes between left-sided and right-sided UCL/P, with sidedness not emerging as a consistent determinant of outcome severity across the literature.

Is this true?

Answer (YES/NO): NO